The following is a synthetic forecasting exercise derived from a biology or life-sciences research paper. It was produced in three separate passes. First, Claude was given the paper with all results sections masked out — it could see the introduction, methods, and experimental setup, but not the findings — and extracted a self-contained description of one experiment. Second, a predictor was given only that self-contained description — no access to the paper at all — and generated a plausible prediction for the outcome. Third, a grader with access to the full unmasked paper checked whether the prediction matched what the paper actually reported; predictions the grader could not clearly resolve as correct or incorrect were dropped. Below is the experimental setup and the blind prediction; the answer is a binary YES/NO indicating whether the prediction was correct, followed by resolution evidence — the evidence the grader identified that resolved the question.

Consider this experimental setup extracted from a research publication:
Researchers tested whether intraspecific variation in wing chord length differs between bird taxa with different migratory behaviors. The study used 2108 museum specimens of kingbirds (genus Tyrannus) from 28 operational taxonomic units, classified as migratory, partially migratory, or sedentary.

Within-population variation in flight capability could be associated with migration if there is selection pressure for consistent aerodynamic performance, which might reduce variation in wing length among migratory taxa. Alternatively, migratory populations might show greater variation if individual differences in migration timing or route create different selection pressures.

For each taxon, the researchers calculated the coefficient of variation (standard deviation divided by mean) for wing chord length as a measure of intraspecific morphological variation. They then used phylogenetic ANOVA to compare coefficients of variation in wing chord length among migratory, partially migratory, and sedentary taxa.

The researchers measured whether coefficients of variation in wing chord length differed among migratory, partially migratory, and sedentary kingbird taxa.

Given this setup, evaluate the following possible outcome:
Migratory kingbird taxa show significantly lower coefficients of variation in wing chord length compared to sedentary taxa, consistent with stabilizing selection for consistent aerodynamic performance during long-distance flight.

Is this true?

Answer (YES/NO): NO